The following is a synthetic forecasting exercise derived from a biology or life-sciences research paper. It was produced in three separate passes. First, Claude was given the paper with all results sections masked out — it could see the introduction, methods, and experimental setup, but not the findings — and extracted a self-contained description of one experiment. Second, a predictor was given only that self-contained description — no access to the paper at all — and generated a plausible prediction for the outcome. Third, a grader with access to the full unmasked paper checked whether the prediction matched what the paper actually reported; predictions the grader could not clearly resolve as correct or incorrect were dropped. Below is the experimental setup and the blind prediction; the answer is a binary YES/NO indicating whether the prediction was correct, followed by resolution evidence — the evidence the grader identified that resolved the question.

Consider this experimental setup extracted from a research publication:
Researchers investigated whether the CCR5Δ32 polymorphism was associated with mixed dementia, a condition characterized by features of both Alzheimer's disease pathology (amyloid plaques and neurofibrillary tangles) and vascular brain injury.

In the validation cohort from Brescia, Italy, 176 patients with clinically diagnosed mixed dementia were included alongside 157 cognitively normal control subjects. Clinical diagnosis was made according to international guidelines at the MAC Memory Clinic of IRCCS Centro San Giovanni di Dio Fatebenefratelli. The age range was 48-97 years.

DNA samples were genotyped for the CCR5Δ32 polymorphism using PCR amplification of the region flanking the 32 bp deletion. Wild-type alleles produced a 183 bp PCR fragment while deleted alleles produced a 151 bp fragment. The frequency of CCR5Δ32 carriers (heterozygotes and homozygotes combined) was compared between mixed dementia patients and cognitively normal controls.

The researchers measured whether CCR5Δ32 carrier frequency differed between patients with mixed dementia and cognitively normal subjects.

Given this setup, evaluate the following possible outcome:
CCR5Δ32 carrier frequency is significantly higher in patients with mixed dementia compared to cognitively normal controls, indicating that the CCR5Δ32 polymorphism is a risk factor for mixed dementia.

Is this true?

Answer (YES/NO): NO